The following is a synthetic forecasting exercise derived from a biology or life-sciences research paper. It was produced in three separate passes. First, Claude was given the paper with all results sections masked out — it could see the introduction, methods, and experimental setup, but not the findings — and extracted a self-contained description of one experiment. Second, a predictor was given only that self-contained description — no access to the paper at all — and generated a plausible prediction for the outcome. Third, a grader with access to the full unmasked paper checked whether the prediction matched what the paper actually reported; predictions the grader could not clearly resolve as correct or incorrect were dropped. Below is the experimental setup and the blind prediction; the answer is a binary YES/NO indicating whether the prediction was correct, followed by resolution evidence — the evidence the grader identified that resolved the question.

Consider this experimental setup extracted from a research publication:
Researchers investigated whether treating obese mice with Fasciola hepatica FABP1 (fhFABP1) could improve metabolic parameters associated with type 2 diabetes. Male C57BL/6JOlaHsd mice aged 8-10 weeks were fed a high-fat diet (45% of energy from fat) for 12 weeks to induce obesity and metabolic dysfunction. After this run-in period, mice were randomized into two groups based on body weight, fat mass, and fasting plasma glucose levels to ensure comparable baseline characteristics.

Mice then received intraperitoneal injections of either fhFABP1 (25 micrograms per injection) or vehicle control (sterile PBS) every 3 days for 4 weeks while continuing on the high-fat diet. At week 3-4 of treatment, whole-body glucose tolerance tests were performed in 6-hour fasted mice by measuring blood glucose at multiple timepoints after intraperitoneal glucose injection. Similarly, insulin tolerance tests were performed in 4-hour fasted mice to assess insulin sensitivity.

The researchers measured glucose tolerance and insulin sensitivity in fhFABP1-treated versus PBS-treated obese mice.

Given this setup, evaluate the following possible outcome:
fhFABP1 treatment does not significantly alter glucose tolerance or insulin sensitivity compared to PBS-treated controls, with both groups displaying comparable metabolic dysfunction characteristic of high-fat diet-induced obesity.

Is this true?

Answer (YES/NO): YES